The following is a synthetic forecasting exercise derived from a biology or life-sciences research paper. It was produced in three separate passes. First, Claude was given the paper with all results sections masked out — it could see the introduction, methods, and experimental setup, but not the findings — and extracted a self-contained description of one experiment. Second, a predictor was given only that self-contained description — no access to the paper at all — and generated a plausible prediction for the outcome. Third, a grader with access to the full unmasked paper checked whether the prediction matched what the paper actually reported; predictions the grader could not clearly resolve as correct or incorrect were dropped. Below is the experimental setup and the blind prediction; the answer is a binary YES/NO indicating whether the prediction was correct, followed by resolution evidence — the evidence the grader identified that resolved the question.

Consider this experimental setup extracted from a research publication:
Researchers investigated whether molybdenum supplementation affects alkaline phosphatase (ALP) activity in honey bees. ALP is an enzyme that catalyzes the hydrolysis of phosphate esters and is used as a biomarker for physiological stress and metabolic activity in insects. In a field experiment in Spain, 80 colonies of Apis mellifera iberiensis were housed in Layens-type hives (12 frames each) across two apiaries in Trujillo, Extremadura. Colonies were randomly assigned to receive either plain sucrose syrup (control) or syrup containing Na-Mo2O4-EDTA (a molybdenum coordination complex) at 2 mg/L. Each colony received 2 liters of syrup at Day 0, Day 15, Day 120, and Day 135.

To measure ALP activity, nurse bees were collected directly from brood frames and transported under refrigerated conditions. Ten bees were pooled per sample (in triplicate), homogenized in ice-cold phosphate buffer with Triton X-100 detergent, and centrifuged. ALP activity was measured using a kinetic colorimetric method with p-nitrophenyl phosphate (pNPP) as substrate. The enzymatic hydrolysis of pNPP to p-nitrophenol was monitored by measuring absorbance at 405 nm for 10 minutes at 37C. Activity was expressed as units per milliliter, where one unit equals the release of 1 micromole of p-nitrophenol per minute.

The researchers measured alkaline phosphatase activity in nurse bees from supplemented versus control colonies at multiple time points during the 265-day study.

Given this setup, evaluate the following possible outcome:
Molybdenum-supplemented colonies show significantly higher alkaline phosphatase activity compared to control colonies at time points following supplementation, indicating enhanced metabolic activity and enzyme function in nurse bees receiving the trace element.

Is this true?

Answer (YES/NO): YES